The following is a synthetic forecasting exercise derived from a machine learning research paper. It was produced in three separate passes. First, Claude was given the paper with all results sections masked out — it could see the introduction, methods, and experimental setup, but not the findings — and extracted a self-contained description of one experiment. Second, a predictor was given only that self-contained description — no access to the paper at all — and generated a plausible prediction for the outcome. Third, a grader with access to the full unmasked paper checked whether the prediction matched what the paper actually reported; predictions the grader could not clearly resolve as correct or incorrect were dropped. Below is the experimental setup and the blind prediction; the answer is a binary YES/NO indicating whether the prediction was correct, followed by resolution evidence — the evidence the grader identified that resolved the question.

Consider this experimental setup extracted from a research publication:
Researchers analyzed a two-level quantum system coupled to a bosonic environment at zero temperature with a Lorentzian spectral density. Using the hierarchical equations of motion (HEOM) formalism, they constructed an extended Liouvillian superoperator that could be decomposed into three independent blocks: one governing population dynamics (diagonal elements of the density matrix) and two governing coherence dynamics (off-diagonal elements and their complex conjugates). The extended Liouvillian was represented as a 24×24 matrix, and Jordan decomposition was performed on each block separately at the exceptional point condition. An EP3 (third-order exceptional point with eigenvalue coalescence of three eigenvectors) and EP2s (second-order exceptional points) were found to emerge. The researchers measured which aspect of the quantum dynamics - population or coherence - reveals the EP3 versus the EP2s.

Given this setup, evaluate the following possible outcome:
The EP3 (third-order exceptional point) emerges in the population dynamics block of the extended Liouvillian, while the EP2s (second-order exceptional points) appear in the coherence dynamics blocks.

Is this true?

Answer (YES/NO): YES